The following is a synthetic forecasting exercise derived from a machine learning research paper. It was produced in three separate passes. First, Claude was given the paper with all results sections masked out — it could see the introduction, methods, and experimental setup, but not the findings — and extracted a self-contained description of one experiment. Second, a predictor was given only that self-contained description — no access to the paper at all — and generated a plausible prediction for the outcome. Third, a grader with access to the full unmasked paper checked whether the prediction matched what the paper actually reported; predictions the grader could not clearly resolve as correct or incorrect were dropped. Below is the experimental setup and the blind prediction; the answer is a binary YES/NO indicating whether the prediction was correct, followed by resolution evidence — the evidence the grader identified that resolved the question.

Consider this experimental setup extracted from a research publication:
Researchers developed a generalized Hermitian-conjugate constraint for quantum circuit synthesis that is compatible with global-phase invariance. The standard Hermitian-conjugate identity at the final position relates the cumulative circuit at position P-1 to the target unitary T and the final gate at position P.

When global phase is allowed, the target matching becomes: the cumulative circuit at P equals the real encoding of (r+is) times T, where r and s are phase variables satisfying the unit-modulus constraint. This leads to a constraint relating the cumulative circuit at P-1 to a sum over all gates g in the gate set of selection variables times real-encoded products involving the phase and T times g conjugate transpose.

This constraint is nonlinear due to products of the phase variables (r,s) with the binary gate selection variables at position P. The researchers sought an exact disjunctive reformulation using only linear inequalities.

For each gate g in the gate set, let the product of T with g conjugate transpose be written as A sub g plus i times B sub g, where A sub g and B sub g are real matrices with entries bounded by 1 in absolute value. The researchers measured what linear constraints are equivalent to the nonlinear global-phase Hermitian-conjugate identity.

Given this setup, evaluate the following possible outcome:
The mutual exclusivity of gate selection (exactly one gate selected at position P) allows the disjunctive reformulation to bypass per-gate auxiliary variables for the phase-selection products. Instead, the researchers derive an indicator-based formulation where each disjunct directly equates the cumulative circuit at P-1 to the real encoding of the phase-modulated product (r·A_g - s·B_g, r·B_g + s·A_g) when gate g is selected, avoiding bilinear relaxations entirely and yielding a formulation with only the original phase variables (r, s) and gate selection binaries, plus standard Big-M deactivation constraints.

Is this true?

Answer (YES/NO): YES